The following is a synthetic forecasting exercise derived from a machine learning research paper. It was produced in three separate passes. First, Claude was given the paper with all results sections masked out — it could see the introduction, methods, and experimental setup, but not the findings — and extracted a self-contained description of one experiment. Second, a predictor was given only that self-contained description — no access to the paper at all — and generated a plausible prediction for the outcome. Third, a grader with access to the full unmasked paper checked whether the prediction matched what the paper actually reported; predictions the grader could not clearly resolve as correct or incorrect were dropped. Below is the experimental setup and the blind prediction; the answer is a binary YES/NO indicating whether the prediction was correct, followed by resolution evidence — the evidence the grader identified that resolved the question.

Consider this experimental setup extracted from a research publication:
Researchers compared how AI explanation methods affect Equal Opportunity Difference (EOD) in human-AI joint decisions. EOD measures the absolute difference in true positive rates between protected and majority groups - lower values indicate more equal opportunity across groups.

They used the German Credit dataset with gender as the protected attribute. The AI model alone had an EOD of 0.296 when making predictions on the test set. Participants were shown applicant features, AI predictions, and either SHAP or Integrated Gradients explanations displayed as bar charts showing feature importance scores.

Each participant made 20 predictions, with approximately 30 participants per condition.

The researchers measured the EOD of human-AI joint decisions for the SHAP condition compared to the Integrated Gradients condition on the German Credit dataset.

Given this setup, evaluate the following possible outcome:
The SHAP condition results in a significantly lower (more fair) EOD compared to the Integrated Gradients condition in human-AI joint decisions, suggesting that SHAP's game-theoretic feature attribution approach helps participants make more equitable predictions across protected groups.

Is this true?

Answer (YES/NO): NO